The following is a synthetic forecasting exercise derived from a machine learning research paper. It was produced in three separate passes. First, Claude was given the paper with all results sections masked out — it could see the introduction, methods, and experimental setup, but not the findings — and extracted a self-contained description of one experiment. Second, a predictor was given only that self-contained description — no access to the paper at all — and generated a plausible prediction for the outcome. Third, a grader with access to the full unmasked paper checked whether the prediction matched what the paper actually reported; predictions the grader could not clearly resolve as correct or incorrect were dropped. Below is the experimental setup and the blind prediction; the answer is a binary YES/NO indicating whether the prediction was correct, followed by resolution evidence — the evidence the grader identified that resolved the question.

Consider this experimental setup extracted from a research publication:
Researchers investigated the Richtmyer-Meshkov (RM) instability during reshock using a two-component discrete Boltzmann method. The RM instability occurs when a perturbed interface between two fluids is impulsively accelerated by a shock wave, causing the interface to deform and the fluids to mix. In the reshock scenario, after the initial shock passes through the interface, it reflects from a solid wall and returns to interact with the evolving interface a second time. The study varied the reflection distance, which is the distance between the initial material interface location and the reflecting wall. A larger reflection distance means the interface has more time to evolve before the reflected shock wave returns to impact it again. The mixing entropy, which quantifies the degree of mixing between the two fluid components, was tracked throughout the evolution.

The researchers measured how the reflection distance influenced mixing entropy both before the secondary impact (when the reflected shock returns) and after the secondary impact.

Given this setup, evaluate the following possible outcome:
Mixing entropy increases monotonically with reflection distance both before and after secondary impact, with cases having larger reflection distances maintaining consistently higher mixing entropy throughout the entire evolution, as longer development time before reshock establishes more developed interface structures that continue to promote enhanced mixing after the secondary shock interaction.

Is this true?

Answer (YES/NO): NO